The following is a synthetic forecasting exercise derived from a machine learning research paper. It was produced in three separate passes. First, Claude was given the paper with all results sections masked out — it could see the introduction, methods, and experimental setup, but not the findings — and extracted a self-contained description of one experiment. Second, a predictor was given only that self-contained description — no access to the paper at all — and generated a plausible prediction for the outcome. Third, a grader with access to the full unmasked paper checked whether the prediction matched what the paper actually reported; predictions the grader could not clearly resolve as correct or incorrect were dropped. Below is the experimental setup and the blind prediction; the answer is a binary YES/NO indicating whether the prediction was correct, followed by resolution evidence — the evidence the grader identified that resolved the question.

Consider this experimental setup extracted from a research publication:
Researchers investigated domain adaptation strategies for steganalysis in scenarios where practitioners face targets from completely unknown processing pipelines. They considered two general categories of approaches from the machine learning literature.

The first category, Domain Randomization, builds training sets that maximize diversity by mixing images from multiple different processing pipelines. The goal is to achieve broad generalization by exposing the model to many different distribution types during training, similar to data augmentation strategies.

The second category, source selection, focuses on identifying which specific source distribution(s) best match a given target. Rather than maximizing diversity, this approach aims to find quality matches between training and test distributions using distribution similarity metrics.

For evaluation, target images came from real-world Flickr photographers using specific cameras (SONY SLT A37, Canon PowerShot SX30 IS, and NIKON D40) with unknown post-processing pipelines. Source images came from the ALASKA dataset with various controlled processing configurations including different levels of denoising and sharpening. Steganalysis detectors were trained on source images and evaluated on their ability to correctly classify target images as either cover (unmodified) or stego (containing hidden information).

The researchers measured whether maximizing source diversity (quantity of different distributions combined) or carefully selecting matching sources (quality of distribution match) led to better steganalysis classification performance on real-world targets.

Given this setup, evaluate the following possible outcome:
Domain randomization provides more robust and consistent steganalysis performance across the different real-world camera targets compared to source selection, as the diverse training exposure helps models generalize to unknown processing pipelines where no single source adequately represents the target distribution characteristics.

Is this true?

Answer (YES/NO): NO